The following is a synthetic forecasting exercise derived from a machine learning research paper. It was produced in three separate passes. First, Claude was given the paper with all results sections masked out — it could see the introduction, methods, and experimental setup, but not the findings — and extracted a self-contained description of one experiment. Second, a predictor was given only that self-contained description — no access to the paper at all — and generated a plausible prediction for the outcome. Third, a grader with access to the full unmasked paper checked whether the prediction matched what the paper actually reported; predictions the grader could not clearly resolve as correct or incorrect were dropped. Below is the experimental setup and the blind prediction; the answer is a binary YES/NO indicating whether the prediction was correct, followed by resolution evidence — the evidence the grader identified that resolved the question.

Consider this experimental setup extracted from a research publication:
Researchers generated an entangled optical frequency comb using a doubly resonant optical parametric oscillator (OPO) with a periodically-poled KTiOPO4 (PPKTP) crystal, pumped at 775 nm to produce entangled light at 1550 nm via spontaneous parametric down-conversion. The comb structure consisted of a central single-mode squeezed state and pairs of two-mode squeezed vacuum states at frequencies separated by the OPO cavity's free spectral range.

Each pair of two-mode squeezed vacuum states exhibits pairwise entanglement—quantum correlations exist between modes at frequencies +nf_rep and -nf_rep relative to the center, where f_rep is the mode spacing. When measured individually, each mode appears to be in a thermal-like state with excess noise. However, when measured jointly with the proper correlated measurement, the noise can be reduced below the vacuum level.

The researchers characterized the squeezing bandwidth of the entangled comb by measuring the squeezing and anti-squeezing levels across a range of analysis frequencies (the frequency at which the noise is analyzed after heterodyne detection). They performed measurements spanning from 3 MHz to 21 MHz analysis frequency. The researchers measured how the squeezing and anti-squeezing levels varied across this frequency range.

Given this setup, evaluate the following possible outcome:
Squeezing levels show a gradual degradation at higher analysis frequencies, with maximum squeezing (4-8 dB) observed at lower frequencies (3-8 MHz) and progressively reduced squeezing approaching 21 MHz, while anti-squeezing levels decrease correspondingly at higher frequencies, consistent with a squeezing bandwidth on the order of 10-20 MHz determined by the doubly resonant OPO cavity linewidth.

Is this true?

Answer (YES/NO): NO